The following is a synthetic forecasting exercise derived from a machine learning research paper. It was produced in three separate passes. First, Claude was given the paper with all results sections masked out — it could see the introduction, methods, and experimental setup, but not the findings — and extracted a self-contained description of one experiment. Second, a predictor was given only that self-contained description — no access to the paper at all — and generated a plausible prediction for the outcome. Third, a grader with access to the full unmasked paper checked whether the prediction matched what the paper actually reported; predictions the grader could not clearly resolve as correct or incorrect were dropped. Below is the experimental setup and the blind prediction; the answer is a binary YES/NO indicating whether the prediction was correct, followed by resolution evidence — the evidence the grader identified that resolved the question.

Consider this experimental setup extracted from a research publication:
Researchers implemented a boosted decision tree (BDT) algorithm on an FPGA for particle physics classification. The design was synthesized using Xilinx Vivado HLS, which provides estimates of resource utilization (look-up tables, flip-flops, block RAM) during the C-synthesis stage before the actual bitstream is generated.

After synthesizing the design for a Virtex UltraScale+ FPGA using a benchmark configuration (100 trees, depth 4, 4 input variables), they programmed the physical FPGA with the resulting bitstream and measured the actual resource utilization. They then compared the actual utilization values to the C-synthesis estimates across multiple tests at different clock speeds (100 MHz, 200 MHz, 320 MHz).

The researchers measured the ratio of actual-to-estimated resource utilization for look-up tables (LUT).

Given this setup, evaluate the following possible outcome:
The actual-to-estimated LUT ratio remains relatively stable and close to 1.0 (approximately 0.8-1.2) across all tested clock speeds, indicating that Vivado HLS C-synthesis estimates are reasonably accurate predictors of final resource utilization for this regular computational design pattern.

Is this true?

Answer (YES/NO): NO